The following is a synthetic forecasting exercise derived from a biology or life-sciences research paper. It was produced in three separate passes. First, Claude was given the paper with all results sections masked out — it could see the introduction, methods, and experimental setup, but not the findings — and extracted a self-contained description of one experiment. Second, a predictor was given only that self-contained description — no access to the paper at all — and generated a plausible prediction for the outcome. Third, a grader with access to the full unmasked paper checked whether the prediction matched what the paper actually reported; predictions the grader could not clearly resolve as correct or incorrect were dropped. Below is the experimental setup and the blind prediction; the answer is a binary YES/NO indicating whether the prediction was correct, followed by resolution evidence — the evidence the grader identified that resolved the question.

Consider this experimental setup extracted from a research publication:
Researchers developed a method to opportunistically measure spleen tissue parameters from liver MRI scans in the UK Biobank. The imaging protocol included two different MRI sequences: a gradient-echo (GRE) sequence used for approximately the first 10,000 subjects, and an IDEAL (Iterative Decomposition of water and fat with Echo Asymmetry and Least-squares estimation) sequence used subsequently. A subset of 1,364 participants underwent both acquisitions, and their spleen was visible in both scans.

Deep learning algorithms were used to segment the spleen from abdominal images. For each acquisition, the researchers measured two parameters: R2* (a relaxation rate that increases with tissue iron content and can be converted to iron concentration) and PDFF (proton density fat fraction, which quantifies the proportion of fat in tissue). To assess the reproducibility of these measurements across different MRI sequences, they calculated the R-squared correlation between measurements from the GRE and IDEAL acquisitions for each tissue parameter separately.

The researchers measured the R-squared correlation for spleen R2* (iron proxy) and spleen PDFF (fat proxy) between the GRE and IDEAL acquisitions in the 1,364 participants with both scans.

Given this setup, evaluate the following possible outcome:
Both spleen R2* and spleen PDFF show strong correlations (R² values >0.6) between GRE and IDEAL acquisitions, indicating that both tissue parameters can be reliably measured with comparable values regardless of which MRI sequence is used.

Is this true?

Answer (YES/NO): NO